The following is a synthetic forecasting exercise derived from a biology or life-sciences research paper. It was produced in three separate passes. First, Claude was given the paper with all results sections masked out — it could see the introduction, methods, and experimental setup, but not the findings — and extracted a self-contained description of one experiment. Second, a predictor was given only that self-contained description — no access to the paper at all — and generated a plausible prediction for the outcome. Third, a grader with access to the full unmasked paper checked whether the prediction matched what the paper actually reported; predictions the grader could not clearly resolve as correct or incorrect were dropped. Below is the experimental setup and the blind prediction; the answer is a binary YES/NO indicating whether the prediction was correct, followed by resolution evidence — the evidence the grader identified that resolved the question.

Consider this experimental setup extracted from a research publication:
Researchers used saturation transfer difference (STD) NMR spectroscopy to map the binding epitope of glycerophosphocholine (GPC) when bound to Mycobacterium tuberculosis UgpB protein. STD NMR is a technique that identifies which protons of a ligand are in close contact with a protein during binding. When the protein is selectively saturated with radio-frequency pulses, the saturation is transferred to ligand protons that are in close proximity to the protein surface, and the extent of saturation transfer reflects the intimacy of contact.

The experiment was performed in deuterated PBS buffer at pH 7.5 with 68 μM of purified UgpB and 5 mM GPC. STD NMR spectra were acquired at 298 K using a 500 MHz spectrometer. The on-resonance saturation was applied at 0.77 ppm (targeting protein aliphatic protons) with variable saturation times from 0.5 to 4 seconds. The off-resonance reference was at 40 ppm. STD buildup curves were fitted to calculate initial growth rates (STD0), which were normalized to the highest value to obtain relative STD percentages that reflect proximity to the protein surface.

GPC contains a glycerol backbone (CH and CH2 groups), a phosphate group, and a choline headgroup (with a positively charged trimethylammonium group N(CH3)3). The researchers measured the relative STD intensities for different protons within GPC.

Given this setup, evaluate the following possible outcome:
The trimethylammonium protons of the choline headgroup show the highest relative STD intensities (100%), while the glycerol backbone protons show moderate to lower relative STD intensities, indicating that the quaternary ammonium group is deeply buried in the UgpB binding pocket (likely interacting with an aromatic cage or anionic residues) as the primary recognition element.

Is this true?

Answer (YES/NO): NO